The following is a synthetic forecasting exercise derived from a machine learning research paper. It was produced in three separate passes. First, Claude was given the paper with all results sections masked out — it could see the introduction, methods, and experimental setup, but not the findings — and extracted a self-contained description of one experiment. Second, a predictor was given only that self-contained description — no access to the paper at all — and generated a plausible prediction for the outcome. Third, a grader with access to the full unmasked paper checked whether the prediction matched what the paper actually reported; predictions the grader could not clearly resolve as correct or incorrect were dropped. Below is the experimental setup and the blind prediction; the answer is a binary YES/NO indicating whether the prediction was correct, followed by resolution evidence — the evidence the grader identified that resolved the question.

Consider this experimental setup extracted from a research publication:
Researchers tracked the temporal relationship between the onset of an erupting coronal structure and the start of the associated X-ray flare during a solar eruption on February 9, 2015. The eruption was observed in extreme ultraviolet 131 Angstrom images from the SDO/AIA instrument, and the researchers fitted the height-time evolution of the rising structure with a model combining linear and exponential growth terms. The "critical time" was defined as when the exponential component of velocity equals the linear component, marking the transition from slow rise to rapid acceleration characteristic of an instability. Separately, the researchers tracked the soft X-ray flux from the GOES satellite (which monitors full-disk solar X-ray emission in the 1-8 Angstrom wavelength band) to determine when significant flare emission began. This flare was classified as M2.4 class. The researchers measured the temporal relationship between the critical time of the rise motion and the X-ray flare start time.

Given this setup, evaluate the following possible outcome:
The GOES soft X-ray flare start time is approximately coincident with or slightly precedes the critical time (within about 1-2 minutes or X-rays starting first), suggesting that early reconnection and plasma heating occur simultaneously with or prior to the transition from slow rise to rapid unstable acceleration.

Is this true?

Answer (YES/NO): NO